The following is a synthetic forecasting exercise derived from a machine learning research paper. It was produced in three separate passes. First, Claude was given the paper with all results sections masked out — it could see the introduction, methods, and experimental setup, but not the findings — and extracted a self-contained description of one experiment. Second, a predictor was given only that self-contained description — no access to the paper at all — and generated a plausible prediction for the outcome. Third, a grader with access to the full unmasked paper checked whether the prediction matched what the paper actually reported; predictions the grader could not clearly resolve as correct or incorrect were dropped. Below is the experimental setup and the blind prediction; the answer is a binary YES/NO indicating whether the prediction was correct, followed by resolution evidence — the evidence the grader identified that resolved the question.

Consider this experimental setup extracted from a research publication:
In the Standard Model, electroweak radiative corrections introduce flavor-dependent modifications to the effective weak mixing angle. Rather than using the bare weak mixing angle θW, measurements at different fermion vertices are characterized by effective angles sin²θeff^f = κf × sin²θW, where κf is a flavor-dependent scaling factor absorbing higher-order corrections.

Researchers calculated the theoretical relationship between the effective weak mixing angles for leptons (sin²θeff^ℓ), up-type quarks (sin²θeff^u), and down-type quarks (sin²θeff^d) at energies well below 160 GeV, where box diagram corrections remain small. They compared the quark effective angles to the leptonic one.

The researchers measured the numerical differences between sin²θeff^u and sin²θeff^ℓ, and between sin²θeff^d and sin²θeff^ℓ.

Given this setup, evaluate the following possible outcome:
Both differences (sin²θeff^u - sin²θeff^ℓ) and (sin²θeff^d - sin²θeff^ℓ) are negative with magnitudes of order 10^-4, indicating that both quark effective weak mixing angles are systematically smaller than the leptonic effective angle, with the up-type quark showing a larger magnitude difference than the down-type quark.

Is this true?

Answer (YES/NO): NO